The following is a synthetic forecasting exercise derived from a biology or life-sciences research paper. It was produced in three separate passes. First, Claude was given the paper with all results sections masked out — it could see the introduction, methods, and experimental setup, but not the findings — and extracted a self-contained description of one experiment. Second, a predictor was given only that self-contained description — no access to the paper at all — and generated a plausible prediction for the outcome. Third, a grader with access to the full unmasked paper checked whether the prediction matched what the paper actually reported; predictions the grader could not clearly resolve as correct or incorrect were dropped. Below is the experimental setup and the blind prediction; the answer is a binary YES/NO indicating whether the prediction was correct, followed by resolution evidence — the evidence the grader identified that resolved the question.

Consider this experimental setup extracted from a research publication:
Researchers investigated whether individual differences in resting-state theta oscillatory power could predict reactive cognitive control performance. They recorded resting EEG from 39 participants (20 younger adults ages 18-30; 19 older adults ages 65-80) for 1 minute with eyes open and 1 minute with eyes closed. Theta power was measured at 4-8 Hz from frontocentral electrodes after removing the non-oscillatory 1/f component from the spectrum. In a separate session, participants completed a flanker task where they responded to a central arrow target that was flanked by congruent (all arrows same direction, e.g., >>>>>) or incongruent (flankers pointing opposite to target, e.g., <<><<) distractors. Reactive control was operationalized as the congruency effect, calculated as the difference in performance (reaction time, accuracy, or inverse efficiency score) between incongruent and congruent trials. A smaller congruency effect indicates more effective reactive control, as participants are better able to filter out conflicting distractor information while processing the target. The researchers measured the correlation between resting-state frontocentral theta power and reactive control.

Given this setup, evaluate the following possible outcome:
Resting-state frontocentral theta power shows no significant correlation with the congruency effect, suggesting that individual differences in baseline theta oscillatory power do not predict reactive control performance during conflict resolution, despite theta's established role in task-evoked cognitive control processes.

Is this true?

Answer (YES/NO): NO